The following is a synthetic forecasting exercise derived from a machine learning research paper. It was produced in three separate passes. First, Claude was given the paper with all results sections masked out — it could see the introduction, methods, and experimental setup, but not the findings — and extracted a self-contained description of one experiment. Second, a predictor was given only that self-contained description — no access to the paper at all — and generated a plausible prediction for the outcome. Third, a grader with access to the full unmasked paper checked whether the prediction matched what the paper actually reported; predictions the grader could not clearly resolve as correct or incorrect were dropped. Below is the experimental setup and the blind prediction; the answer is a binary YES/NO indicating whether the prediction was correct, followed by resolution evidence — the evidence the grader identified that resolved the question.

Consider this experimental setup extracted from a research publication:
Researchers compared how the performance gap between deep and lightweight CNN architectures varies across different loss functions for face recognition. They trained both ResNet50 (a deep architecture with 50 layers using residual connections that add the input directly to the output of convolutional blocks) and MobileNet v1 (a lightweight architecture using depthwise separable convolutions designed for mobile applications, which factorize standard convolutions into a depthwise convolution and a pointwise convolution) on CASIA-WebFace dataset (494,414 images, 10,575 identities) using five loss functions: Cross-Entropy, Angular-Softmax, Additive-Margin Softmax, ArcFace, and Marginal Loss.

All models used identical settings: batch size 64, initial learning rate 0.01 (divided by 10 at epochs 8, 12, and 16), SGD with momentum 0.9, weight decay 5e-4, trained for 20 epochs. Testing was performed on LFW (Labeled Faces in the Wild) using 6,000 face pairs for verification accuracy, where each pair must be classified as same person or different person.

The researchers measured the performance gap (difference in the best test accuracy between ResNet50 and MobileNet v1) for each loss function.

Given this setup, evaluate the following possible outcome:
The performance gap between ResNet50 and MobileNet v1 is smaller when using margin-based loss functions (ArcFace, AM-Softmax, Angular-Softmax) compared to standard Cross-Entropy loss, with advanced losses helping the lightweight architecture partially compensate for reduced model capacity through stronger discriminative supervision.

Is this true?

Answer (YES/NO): NO